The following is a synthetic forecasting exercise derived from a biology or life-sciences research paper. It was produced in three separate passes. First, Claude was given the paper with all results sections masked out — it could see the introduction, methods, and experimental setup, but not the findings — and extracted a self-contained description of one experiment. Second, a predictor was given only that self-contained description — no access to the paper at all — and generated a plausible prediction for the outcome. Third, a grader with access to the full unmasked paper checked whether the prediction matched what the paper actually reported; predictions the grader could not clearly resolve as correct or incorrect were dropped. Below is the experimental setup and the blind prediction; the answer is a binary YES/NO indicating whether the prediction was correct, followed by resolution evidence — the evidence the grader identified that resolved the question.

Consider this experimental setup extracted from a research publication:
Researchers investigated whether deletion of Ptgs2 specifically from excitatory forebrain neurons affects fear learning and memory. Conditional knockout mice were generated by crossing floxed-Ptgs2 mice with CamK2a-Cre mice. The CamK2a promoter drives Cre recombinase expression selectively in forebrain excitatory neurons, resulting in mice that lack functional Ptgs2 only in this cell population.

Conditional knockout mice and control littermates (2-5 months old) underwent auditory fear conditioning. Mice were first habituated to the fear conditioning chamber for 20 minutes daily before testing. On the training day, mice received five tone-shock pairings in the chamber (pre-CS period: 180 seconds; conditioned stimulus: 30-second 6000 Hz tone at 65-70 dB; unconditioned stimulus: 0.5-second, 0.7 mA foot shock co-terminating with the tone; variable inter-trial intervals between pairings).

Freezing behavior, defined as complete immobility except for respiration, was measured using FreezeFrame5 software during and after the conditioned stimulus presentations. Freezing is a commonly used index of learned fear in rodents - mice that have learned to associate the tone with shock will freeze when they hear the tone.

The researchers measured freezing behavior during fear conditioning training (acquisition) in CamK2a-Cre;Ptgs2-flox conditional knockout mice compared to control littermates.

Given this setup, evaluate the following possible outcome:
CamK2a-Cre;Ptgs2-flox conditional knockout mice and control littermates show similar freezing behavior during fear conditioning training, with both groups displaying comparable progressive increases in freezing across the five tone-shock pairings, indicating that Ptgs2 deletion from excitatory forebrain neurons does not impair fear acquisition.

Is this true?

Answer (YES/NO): YES